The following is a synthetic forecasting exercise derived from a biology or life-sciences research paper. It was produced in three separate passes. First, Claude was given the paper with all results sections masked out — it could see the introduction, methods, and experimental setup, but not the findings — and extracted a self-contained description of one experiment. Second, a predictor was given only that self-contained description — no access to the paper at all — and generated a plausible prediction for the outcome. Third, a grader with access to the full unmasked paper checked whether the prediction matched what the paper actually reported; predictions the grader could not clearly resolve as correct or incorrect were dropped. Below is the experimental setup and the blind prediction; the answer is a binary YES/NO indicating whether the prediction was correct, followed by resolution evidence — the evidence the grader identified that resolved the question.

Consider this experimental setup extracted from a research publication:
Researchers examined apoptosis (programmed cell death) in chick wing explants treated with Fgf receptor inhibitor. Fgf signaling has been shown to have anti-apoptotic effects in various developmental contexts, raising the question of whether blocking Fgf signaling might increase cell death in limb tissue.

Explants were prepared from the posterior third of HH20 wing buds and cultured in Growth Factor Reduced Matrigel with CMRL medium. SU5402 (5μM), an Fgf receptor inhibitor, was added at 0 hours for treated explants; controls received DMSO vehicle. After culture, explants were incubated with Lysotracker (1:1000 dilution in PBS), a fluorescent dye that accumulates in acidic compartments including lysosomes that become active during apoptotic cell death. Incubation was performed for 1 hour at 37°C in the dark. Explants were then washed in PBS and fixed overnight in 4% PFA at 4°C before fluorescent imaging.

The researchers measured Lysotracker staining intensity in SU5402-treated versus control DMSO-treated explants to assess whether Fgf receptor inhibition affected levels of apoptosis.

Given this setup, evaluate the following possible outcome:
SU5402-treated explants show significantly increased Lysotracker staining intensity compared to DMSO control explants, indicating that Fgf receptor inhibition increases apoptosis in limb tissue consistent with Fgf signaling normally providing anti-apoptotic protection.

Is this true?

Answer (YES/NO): YES